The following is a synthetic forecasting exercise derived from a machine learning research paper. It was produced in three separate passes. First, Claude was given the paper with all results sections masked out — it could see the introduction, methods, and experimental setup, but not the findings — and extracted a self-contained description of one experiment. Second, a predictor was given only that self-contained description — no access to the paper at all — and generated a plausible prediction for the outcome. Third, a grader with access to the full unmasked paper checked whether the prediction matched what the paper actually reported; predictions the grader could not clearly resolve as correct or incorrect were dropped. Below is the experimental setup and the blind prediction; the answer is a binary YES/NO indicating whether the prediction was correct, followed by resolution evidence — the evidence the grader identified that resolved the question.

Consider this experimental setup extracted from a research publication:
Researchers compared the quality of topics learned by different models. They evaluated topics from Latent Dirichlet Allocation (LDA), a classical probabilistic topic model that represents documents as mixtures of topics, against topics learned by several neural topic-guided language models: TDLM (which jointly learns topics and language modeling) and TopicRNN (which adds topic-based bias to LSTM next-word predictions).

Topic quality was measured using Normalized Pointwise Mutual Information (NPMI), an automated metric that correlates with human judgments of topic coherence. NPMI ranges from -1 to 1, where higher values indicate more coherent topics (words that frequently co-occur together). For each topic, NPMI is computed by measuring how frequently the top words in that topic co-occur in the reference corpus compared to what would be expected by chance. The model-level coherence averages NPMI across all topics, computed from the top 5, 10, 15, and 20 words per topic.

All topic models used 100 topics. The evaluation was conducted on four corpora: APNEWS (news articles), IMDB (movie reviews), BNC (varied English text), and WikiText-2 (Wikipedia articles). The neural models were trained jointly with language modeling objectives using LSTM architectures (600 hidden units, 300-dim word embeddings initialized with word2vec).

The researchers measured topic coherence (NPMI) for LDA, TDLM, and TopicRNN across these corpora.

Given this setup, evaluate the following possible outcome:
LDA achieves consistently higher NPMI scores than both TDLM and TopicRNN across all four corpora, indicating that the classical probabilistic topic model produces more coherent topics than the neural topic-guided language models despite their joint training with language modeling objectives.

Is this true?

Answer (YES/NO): NO